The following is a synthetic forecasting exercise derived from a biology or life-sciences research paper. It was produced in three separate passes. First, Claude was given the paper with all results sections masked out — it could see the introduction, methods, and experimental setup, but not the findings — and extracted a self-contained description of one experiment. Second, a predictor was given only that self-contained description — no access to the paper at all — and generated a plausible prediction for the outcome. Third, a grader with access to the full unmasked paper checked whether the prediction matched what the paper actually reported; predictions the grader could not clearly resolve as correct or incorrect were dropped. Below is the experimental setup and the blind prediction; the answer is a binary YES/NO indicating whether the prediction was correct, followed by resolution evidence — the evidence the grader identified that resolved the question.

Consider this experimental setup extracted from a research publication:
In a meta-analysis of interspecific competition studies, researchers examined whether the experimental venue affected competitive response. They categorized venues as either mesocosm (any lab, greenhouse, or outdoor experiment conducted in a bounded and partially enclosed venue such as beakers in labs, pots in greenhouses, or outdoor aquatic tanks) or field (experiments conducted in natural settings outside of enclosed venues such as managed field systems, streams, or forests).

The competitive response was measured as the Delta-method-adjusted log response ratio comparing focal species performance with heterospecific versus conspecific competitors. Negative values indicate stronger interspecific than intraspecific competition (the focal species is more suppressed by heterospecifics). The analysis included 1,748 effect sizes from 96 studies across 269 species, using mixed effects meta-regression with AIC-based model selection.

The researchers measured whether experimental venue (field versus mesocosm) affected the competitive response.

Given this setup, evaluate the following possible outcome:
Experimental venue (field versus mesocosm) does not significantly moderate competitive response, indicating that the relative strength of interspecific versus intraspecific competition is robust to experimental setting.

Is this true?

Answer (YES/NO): YES